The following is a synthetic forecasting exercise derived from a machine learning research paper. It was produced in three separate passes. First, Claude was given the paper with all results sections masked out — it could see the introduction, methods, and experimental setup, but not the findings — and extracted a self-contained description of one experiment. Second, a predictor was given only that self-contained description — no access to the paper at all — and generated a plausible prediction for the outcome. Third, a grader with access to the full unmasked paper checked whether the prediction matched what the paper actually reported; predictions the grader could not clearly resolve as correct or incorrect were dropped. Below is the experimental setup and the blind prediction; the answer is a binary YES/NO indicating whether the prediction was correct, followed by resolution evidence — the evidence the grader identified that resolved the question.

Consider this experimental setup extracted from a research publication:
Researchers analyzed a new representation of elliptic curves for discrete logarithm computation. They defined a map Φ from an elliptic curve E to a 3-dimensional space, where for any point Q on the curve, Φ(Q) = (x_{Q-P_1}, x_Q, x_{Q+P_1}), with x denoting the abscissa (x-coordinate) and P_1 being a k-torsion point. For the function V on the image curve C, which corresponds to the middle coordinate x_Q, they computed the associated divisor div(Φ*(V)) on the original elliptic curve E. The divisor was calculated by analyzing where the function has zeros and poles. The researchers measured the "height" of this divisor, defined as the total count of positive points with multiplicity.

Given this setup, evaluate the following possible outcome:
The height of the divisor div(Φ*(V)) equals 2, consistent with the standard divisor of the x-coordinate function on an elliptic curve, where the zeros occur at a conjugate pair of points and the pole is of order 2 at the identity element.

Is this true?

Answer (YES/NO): YES